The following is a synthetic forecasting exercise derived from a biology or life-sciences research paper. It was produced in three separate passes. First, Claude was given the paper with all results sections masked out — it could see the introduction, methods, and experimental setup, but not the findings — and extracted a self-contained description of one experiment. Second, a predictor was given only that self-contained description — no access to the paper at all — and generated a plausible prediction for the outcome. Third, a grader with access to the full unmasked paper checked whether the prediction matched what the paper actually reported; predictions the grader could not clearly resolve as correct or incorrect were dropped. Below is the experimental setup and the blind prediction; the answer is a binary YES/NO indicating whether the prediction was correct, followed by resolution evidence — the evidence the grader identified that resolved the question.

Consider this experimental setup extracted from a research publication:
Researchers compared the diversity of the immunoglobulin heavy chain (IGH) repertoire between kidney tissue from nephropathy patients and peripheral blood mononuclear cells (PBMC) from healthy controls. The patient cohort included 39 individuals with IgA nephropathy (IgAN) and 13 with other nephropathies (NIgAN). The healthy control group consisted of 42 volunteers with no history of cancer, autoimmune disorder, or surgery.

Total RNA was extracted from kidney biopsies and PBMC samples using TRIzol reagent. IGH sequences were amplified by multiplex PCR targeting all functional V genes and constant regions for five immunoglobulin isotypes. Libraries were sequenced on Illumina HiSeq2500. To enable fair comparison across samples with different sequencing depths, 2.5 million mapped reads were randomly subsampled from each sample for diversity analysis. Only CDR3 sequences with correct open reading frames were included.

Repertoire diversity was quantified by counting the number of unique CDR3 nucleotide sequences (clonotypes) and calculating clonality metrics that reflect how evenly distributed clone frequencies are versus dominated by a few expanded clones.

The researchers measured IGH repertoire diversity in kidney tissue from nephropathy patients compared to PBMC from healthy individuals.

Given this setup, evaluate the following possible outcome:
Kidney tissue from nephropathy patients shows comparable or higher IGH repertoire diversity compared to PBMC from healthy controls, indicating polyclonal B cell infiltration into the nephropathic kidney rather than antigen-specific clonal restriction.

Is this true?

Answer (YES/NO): NO